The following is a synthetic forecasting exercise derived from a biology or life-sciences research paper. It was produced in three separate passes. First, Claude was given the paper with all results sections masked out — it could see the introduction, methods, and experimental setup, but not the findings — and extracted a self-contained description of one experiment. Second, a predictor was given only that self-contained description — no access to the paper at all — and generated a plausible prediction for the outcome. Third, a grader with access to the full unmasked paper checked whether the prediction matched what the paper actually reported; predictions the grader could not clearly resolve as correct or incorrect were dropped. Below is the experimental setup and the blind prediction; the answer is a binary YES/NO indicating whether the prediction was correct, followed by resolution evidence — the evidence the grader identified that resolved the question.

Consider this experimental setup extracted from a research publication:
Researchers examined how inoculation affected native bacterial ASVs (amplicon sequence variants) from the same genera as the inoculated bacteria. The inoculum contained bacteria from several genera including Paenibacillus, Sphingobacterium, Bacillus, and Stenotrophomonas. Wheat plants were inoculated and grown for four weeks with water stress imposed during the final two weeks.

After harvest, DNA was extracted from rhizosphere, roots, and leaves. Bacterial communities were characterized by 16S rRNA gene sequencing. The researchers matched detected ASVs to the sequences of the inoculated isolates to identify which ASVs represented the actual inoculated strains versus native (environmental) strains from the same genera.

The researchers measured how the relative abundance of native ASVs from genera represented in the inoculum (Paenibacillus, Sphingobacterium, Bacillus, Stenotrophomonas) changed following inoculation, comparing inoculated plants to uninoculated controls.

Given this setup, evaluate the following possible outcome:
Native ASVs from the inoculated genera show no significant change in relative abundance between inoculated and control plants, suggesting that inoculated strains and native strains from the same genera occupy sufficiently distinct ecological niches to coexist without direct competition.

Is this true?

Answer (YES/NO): NO